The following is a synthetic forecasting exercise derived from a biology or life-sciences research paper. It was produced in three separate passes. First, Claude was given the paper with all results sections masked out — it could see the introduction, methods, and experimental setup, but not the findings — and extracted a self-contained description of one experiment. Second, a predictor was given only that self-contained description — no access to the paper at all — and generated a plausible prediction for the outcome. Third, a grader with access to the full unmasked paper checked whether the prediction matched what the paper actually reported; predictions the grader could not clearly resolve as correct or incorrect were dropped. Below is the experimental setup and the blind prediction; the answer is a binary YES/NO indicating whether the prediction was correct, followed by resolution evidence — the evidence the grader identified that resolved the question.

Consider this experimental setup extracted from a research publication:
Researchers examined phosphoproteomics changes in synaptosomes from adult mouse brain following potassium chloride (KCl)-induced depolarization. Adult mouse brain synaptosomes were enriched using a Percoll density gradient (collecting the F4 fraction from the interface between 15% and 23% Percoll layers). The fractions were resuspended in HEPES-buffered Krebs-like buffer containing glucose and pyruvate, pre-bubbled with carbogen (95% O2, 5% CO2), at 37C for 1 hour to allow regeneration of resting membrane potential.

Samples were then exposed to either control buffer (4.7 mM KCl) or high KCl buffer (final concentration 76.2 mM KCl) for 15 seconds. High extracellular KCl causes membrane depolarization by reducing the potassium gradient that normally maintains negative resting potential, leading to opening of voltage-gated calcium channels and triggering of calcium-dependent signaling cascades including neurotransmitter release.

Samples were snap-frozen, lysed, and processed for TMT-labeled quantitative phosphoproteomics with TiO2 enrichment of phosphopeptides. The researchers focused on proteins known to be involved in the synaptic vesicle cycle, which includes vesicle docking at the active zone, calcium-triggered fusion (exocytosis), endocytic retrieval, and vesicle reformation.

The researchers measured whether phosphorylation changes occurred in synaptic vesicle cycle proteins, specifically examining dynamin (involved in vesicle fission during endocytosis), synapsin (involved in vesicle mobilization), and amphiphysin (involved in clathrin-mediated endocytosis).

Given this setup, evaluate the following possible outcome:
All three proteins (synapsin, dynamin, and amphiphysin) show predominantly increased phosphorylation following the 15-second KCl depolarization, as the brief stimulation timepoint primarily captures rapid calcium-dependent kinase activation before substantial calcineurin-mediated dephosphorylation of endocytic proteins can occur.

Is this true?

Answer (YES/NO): NO